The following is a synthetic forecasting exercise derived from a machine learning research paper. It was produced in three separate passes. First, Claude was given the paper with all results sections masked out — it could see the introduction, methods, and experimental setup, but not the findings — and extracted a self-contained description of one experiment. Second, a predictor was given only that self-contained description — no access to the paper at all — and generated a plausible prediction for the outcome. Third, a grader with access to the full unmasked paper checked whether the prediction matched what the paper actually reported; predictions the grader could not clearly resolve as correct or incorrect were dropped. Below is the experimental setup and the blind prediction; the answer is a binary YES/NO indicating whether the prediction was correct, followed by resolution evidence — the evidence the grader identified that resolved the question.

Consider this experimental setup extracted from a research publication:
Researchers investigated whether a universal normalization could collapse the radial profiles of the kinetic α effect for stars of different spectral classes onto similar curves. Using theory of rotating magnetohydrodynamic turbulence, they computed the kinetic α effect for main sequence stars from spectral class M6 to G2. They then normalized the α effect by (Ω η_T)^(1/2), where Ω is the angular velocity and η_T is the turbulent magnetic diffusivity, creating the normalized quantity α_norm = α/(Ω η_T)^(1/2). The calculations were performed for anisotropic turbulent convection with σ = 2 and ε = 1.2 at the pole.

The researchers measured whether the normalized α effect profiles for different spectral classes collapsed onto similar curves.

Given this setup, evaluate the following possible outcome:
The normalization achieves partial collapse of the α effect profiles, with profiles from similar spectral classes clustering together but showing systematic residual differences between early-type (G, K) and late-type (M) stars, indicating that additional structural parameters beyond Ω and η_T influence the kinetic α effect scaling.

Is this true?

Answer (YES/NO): NO